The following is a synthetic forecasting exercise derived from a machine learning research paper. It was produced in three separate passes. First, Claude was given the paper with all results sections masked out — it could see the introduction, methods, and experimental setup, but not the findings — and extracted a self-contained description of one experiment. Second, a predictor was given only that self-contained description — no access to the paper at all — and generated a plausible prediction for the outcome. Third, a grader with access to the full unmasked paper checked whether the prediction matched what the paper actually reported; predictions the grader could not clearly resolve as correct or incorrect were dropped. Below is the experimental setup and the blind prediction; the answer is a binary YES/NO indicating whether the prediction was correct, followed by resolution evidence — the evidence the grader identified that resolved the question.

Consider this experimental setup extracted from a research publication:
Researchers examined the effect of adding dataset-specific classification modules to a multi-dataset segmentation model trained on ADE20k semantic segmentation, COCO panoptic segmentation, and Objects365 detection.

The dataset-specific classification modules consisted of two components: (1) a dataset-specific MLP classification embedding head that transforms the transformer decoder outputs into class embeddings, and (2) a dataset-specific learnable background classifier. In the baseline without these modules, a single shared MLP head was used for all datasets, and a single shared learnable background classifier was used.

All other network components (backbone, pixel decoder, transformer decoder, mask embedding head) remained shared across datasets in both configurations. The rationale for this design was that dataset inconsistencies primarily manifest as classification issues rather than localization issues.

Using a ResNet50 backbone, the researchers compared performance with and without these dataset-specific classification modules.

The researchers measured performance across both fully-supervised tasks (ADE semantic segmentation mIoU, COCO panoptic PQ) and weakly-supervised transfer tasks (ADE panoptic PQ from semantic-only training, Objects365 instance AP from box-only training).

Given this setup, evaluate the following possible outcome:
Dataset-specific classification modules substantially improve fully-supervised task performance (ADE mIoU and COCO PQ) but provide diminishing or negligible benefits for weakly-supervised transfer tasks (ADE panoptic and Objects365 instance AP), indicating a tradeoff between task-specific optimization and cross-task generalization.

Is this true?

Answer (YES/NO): NO